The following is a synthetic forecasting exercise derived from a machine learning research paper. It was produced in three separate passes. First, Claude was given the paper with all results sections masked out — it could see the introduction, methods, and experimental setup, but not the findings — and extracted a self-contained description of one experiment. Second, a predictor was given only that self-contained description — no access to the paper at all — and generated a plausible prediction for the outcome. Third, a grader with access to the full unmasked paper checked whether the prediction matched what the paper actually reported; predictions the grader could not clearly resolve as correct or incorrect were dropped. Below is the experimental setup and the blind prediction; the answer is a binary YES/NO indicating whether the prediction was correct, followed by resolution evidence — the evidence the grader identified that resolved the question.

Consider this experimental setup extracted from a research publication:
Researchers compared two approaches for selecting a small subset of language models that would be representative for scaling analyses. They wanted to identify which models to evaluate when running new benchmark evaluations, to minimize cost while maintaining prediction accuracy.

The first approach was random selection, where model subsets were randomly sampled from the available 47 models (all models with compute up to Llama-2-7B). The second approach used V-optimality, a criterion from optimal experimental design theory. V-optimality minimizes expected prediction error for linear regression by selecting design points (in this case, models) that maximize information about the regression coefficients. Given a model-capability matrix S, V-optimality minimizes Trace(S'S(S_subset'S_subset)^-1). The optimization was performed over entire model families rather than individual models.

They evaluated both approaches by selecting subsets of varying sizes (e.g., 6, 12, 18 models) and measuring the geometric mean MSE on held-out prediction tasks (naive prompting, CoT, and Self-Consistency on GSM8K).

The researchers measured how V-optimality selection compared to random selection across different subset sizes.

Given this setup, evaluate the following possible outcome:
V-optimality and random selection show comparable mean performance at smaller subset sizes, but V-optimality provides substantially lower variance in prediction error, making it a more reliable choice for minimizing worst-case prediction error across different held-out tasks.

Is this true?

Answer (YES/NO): NO